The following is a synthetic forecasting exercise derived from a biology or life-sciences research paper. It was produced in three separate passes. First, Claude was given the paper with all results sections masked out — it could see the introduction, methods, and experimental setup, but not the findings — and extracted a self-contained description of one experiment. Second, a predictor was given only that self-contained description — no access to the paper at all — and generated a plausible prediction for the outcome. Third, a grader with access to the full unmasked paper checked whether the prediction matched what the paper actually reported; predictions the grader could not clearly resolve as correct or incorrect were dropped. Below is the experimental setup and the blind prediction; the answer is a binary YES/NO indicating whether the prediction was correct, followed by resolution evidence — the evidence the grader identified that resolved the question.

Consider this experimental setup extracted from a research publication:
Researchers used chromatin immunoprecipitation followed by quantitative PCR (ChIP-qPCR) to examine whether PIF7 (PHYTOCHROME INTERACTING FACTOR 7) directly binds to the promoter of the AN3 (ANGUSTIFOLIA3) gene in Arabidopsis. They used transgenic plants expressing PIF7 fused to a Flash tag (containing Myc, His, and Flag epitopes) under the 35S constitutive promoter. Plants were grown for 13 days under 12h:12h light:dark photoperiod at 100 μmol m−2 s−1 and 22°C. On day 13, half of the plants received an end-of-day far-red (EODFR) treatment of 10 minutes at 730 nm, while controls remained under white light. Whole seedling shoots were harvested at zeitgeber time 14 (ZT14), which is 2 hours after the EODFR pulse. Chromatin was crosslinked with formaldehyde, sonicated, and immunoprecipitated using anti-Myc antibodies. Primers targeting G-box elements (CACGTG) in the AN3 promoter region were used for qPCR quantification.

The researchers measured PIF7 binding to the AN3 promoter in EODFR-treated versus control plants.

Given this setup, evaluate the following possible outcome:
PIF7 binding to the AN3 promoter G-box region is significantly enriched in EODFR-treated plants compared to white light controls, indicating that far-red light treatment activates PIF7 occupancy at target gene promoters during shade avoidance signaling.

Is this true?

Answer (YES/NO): YES